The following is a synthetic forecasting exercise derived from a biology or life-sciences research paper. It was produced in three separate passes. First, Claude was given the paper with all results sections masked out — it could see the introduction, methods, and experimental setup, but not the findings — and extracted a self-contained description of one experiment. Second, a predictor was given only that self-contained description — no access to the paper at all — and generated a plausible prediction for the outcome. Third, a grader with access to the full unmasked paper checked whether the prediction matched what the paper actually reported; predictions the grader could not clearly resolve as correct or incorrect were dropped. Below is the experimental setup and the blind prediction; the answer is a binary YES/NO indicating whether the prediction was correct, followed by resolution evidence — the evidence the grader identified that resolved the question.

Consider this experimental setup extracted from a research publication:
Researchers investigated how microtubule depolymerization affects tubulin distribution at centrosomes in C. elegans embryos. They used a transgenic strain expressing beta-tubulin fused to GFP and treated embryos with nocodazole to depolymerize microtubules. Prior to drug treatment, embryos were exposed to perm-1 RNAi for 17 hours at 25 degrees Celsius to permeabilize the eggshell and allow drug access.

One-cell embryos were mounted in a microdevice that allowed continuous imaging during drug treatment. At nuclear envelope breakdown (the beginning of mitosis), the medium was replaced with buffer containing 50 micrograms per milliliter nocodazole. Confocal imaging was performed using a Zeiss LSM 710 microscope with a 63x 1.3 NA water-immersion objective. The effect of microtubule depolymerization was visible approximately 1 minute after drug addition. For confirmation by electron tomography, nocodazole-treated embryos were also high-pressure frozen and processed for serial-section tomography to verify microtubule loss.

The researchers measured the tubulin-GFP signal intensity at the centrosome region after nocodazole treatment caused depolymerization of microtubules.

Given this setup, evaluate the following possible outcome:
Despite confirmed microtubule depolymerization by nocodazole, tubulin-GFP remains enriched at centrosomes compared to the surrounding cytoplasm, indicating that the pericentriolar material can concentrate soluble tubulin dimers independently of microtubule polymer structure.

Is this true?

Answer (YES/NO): YES